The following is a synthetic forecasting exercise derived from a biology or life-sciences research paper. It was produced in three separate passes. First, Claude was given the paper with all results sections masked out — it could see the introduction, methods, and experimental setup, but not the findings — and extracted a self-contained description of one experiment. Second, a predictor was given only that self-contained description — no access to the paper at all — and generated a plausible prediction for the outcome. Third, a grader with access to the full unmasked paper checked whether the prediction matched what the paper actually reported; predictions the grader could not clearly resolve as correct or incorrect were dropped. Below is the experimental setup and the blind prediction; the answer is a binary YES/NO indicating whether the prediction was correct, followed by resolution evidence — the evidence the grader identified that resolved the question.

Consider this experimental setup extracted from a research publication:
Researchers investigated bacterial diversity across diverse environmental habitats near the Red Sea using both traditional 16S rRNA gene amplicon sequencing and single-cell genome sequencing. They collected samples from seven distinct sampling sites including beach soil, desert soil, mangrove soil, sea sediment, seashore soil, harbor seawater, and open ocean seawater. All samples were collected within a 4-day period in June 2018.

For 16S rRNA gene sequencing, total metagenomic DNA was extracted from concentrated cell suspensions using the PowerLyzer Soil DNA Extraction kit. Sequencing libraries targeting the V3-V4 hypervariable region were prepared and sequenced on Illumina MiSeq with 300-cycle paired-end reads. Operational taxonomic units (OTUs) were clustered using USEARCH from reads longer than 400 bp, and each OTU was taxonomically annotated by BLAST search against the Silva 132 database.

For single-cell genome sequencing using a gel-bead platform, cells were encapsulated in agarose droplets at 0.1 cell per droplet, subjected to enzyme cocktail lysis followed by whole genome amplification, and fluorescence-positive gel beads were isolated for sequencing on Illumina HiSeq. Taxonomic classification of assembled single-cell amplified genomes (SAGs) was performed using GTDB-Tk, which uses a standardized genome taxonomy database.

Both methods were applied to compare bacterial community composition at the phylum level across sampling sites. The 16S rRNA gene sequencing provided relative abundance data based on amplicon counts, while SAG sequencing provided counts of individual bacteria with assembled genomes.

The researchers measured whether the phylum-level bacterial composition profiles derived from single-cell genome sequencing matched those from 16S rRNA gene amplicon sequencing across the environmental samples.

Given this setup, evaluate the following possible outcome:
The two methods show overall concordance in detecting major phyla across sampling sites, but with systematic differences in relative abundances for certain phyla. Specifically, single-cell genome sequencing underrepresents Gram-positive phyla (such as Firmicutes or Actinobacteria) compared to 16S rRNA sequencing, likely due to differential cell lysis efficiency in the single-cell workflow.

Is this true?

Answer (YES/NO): NO